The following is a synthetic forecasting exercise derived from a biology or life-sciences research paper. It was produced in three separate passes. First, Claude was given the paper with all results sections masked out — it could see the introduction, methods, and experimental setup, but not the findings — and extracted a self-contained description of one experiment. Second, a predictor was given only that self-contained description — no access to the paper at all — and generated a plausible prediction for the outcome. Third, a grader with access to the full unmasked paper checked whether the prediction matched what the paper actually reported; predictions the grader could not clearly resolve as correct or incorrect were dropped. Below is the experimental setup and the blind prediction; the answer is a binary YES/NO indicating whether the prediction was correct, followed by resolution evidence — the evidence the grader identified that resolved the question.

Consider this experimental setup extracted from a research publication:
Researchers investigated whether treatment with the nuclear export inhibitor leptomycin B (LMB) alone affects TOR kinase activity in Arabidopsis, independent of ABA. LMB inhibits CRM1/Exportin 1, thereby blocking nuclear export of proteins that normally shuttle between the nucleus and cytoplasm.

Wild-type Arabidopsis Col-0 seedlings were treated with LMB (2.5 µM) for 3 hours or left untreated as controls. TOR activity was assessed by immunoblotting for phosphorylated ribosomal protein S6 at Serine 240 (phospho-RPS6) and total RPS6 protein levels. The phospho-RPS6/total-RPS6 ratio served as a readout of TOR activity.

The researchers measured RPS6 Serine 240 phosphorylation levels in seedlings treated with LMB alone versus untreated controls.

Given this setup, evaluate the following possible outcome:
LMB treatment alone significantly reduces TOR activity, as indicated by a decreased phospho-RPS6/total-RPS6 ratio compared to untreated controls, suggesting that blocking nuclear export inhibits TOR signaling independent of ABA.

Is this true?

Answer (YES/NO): NO